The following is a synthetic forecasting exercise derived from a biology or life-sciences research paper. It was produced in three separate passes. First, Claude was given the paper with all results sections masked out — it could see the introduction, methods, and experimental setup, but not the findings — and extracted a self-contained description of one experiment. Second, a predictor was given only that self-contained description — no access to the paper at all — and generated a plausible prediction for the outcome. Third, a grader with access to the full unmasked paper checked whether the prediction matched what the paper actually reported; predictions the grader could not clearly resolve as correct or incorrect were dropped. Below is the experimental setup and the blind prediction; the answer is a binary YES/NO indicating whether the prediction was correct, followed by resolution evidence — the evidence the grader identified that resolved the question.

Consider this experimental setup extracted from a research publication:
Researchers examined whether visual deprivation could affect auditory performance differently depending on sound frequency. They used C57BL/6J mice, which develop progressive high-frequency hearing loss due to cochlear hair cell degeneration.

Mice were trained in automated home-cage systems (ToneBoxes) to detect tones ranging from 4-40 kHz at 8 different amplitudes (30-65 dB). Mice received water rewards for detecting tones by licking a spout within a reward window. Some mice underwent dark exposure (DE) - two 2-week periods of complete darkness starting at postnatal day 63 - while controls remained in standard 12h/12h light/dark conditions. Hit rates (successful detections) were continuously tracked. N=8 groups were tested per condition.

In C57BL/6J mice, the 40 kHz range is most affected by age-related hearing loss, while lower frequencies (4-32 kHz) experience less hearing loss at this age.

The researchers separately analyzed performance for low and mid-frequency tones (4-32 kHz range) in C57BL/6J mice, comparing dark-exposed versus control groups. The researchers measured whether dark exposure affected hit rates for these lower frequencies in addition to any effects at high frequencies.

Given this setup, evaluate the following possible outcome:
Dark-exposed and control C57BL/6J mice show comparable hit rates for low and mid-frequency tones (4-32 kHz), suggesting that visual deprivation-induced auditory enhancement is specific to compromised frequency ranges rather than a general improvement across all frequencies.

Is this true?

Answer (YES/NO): NO